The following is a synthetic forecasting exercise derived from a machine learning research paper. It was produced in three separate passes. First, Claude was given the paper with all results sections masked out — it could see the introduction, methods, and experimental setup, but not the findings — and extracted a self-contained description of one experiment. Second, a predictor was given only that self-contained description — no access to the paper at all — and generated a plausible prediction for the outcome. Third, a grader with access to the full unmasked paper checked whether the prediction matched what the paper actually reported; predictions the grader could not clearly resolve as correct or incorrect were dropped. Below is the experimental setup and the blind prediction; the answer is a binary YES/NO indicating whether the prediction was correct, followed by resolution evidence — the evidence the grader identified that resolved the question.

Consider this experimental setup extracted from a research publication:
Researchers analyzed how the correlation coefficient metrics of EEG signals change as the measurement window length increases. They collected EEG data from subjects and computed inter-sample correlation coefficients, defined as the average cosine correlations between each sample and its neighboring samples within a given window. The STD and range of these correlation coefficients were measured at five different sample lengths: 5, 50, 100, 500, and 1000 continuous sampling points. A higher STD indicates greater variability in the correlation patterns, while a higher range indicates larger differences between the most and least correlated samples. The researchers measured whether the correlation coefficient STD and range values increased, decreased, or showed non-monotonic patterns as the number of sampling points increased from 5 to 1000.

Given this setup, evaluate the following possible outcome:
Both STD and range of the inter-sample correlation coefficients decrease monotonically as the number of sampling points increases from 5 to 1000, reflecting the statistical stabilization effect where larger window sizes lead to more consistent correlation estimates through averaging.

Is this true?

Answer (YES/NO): NO